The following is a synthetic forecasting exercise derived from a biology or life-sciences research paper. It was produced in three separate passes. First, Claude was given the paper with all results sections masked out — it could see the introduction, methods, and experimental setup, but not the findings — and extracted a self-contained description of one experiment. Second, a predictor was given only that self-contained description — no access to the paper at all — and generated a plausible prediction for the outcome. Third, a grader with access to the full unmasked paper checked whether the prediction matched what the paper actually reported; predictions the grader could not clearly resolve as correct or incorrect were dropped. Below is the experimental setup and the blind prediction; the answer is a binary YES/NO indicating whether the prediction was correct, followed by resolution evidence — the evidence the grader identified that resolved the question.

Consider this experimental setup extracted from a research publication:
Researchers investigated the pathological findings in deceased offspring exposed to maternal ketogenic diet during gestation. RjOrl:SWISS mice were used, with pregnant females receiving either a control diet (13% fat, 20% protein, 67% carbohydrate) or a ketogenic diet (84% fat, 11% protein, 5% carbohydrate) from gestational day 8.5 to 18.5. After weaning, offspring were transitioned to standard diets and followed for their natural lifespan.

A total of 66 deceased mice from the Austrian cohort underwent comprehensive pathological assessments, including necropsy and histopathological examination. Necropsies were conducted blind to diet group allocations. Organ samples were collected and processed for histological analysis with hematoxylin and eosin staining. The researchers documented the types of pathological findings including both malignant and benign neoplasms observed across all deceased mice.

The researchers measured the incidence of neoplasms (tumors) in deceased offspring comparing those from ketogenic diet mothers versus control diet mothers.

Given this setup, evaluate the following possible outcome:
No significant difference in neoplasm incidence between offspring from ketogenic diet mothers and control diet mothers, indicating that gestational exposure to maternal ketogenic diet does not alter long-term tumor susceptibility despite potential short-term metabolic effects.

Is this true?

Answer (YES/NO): YES